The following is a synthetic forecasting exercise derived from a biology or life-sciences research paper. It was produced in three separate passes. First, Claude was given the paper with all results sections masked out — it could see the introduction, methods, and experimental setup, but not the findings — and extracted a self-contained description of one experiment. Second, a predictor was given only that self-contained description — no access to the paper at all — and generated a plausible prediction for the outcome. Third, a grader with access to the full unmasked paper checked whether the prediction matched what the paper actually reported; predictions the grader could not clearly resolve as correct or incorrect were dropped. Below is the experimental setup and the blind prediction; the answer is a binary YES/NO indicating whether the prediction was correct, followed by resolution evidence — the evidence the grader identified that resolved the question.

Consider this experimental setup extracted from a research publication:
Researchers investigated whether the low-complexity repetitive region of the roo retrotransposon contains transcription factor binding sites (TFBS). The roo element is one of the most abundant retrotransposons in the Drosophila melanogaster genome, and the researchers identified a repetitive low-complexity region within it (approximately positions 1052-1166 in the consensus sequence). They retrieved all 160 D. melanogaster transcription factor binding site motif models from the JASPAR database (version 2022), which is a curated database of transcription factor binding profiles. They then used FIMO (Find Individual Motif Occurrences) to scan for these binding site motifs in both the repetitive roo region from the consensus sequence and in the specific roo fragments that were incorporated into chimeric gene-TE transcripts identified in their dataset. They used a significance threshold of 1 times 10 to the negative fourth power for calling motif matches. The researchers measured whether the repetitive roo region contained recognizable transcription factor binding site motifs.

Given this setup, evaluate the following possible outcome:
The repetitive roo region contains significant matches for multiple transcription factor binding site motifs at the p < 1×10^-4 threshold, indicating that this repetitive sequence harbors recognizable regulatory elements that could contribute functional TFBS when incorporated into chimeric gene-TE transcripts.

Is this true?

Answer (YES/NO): YES